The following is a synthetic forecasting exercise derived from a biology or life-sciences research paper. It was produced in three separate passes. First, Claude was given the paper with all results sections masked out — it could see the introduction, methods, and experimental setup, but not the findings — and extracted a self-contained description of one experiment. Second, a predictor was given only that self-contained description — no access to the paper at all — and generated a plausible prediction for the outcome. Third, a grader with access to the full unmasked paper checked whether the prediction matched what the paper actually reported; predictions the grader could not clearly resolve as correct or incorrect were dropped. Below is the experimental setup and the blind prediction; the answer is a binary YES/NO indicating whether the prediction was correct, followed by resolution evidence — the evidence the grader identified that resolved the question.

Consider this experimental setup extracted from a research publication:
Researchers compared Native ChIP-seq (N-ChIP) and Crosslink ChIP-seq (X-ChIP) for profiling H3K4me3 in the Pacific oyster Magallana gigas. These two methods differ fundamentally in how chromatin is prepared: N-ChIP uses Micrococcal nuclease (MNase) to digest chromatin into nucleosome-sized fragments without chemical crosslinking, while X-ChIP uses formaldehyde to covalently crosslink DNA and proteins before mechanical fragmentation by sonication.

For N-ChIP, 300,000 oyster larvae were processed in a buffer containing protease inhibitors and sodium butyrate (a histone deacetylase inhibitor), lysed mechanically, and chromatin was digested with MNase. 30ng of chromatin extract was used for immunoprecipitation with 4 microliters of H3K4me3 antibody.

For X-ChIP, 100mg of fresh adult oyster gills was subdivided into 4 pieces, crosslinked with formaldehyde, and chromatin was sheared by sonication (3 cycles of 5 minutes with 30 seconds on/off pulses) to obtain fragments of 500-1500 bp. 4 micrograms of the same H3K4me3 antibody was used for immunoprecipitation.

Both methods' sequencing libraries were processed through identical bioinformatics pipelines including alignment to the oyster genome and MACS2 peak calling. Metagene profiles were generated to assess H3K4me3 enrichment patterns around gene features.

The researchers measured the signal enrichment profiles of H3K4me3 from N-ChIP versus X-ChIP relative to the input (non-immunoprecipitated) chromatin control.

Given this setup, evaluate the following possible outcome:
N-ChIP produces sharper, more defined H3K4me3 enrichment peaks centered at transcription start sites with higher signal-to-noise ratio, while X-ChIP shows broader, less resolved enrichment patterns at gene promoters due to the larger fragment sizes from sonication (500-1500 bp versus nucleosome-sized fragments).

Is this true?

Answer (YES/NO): NO